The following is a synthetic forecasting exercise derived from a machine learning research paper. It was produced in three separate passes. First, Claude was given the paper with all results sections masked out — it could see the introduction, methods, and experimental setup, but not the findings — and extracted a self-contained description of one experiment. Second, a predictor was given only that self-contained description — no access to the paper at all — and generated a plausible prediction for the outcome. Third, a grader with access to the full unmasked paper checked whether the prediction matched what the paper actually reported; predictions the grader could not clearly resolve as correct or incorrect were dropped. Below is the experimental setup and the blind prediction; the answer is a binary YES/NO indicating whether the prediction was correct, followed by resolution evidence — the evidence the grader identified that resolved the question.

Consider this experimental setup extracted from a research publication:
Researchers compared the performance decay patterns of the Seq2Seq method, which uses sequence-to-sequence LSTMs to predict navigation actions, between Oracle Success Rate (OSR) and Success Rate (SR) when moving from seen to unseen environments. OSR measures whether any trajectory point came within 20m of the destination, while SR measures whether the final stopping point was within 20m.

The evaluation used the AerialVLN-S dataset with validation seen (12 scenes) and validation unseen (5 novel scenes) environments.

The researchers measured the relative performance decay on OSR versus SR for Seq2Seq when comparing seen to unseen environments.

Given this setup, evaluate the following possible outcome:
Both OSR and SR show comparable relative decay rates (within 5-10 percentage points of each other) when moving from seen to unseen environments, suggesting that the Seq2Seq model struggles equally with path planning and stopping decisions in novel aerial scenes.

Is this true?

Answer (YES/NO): NO